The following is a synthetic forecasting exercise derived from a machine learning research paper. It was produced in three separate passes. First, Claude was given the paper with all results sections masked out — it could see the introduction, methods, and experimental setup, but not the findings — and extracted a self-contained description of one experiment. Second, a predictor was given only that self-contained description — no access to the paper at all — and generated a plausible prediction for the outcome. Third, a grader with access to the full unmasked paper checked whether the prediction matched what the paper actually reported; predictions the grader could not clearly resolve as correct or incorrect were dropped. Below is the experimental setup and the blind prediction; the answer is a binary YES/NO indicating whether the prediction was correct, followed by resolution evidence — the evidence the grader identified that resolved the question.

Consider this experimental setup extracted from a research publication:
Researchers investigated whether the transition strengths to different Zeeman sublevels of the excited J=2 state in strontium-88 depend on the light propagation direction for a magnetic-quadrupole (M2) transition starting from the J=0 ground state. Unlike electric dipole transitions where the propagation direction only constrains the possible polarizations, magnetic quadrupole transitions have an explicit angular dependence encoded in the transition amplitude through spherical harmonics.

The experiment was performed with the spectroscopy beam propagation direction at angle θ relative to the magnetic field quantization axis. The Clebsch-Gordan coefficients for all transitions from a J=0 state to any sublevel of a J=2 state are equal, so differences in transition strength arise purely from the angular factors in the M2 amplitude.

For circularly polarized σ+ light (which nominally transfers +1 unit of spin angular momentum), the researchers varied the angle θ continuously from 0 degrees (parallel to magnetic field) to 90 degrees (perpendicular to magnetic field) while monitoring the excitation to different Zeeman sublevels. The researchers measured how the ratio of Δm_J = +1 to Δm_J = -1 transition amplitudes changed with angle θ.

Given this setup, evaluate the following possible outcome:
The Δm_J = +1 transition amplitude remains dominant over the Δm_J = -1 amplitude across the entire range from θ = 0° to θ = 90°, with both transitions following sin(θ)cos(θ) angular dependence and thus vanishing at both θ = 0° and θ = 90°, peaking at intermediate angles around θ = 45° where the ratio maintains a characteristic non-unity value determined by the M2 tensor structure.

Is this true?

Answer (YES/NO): NO